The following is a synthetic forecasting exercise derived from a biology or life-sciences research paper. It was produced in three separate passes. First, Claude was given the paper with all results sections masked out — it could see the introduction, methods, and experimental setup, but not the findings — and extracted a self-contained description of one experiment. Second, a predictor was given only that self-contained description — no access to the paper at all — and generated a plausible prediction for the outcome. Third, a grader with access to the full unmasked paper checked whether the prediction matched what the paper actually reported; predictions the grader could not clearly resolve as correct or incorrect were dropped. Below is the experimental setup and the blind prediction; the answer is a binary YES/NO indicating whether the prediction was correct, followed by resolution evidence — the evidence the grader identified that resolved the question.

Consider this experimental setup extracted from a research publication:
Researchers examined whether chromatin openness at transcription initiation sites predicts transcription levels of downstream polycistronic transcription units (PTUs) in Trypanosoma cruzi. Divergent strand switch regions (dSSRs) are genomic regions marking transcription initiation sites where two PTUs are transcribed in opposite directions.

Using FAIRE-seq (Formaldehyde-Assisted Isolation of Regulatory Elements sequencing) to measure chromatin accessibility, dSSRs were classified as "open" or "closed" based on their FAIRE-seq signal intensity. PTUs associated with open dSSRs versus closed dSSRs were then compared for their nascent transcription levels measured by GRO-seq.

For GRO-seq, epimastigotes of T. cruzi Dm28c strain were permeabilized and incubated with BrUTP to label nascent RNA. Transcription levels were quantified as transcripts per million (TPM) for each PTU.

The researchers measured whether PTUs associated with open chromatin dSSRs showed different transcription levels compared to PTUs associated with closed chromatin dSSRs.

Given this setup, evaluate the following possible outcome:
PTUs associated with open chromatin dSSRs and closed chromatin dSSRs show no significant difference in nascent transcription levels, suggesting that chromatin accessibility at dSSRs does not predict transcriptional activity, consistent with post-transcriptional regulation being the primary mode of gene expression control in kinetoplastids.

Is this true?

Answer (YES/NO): NO